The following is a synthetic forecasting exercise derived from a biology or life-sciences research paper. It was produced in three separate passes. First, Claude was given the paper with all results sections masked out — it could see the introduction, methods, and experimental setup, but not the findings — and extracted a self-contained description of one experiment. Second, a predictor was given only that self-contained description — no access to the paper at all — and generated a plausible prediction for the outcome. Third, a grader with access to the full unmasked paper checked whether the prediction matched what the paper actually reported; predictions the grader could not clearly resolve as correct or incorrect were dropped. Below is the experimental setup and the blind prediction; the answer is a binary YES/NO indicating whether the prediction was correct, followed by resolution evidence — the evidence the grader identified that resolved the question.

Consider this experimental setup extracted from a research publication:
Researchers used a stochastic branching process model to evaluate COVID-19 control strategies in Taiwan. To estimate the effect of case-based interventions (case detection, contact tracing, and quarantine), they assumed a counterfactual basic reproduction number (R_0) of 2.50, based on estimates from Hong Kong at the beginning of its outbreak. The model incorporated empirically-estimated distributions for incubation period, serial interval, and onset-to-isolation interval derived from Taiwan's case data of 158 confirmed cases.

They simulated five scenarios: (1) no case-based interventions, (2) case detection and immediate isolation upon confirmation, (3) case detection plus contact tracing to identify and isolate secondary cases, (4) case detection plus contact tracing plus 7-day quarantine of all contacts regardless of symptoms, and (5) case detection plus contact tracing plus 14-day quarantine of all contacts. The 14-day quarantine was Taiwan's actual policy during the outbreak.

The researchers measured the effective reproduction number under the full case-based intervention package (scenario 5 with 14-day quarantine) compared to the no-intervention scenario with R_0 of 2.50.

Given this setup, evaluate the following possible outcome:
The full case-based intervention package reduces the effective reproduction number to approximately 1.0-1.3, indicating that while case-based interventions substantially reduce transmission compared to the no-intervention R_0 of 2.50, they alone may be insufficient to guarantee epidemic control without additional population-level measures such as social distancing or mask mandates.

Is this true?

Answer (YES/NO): YES